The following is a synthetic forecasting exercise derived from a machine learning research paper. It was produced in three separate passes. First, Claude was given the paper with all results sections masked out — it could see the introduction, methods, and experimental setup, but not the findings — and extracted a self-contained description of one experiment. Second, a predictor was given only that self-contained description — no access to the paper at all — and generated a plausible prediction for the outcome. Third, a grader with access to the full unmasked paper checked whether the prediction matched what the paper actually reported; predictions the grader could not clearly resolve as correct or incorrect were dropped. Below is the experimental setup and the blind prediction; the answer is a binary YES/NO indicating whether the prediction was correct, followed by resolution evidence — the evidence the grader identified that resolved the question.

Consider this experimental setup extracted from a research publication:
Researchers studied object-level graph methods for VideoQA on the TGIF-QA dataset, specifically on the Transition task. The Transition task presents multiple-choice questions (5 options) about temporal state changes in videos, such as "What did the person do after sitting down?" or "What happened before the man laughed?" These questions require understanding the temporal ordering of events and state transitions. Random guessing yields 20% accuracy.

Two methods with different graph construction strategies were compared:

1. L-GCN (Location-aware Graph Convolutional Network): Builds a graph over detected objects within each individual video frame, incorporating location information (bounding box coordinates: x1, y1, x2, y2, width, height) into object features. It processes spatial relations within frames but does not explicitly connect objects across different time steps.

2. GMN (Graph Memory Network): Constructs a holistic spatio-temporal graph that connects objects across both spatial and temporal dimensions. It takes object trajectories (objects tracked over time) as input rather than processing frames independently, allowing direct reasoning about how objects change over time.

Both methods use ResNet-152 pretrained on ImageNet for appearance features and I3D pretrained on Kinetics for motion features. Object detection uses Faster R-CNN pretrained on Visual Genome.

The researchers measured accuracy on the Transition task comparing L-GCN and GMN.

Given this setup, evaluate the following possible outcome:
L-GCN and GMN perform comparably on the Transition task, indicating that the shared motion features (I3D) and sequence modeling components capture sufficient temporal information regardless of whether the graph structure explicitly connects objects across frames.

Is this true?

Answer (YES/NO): YES